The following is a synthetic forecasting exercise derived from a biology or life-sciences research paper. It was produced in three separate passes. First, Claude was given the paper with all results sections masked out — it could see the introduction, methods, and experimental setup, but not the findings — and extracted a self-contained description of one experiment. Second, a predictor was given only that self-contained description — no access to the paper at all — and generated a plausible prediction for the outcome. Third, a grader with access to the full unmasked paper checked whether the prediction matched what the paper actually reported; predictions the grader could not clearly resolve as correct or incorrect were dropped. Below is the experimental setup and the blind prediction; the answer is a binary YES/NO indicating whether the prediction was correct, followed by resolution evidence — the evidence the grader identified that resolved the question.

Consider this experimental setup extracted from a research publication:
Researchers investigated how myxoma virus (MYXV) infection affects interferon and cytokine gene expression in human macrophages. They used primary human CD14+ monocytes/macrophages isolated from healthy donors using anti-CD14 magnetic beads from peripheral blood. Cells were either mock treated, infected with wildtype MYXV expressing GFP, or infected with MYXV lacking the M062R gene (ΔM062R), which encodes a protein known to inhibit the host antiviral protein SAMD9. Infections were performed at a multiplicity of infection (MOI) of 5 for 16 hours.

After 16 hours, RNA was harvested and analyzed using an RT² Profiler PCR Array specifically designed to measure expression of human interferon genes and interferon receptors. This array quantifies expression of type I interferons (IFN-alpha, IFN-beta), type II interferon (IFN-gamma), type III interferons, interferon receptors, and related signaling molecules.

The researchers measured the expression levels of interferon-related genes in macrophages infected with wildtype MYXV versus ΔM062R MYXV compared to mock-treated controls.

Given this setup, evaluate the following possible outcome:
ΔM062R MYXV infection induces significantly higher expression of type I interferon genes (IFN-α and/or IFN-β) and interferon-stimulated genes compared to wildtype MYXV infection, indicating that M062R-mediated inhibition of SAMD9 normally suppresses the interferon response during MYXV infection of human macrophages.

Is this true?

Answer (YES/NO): YES